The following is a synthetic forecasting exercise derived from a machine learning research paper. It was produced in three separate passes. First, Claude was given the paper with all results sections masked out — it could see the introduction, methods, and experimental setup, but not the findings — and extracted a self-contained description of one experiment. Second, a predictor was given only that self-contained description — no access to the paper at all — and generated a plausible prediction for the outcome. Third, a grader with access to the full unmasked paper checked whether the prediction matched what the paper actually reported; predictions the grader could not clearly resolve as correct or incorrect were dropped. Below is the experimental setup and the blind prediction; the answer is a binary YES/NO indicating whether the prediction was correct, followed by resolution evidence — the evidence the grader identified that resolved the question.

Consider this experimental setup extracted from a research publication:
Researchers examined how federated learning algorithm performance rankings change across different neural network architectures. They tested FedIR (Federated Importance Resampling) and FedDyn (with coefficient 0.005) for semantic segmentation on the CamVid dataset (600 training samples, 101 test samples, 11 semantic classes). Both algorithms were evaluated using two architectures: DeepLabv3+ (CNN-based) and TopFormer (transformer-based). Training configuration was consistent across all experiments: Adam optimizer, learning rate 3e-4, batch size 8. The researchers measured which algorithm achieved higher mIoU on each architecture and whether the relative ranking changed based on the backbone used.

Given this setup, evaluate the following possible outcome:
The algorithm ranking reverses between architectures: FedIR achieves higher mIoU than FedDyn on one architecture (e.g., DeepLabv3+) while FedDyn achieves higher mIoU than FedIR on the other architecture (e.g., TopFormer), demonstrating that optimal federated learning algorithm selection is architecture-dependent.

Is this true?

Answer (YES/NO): NO